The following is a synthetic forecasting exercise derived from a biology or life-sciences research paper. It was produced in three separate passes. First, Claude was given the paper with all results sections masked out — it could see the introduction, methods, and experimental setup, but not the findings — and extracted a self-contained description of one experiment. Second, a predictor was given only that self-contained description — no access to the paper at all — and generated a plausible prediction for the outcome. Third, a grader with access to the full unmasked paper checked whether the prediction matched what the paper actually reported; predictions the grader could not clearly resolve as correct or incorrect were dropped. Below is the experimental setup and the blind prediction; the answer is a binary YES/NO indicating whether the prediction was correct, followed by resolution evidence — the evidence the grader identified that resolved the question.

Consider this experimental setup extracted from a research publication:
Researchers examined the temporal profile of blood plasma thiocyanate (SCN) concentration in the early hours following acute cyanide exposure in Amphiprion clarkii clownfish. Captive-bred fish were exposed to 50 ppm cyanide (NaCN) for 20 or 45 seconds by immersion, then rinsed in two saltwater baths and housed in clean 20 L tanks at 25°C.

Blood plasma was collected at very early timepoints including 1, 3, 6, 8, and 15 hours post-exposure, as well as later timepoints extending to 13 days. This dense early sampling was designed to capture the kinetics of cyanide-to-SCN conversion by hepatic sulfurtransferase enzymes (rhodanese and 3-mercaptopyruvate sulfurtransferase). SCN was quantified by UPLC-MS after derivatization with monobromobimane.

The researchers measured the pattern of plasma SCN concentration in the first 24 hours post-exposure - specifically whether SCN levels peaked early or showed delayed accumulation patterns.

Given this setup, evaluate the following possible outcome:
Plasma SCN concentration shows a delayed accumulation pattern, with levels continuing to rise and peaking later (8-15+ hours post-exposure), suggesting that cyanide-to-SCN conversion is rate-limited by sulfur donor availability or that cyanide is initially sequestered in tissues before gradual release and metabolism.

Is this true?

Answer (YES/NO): NO